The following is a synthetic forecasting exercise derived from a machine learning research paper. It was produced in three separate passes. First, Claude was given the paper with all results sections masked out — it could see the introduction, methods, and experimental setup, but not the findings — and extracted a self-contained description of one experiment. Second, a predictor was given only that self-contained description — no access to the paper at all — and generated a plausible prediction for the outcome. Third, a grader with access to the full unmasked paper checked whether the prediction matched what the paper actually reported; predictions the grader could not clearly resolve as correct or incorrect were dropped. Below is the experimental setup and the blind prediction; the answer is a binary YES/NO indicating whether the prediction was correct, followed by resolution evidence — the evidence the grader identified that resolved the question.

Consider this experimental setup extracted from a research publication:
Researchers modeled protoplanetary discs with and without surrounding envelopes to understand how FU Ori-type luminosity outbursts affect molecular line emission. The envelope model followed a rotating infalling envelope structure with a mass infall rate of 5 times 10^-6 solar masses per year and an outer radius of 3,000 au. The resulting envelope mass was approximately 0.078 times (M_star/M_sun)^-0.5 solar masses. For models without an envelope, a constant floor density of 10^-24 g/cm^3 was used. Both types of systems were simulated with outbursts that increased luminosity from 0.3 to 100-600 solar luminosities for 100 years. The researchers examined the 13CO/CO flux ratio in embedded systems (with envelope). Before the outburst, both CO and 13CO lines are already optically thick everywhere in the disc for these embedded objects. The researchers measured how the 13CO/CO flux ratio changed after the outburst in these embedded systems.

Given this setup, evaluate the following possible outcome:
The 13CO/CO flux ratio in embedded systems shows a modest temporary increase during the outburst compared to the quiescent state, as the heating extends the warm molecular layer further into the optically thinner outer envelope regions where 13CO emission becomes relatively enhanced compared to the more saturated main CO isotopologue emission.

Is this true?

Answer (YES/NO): NO